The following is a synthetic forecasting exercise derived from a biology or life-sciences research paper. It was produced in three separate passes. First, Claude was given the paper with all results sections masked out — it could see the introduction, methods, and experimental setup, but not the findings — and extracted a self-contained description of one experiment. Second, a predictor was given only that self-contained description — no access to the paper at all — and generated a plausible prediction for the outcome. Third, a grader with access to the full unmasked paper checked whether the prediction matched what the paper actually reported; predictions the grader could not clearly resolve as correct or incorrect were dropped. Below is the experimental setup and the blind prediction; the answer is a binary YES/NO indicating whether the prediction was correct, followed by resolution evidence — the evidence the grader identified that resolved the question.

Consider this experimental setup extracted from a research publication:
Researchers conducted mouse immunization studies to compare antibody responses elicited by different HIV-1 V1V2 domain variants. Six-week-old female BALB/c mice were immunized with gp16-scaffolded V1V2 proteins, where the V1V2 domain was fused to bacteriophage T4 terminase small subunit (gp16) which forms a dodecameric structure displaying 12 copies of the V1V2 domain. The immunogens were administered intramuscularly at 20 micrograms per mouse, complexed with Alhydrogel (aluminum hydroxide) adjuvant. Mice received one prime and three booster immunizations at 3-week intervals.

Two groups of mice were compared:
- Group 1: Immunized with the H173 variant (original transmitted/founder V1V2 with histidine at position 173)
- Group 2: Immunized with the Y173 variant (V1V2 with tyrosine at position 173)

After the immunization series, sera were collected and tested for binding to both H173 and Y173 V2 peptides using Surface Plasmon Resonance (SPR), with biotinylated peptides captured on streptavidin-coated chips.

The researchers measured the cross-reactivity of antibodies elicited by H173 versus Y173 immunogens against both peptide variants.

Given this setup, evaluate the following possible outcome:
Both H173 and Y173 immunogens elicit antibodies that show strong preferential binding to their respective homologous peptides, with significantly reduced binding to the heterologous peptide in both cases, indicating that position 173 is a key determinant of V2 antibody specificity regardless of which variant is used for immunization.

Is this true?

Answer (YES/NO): NO